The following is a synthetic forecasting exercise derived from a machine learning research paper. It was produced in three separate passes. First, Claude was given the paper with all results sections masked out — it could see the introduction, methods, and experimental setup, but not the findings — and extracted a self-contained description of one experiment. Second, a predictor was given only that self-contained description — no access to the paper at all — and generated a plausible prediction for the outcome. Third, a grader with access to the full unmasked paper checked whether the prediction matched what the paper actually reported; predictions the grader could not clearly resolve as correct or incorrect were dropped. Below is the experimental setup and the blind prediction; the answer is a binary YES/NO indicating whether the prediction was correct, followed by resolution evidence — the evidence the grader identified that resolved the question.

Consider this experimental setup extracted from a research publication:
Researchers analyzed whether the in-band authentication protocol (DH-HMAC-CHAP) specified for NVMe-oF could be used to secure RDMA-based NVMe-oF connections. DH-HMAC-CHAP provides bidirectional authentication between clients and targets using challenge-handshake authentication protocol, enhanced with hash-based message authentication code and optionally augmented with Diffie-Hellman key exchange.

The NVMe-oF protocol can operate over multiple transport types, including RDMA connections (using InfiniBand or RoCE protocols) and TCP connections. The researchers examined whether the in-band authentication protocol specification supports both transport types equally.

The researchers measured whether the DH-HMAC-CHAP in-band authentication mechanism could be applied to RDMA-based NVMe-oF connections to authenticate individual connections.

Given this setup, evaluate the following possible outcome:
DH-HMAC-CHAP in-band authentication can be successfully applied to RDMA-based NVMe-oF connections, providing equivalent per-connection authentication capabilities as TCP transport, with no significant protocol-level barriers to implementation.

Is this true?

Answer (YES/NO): NO